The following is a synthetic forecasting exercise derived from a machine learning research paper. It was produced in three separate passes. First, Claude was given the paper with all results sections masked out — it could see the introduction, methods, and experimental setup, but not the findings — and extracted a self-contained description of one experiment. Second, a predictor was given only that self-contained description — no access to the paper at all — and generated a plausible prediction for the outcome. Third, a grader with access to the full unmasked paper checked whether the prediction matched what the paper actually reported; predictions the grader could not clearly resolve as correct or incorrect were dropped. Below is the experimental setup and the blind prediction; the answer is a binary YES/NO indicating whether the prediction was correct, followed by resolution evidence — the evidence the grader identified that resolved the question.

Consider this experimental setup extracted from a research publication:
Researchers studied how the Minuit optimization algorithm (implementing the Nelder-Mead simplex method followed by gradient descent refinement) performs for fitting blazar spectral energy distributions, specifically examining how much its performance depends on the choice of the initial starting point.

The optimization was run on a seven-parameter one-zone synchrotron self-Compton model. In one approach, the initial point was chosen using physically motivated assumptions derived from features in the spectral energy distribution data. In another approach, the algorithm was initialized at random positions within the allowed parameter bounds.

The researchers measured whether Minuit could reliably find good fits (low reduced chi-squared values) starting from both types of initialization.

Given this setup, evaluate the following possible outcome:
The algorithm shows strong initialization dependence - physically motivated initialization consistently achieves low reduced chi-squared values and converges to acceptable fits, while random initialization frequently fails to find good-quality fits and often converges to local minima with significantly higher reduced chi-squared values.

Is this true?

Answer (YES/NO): NO